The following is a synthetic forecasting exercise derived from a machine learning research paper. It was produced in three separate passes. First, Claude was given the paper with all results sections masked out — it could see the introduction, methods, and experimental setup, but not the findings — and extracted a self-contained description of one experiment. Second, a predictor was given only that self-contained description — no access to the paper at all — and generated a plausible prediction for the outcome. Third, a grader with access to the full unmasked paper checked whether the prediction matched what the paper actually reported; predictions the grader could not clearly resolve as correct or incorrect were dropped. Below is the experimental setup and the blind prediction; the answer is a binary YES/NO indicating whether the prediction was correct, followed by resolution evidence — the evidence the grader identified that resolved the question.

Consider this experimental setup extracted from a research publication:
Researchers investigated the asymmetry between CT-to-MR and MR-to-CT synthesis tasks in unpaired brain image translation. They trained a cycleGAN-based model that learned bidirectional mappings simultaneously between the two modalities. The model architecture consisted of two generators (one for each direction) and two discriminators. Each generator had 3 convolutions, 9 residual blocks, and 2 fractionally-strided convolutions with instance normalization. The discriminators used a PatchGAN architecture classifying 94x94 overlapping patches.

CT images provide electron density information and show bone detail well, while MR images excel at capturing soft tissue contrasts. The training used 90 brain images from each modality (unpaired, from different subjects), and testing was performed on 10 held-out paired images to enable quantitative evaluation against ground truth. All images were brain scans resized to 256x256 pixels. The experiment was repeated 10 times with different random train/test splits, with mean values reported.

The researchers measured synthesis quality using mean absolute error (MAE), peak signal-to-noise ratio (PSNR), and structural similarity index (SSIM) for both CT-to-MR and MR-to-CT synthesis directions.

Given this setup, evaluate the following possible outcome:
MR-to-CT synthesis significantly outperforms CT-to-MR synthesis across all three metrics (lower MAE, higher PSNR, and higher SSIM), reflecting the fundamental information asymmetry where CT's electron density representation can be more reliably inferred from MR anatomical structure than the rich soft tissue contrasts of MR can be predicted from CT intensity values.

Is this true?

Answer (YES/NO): NO